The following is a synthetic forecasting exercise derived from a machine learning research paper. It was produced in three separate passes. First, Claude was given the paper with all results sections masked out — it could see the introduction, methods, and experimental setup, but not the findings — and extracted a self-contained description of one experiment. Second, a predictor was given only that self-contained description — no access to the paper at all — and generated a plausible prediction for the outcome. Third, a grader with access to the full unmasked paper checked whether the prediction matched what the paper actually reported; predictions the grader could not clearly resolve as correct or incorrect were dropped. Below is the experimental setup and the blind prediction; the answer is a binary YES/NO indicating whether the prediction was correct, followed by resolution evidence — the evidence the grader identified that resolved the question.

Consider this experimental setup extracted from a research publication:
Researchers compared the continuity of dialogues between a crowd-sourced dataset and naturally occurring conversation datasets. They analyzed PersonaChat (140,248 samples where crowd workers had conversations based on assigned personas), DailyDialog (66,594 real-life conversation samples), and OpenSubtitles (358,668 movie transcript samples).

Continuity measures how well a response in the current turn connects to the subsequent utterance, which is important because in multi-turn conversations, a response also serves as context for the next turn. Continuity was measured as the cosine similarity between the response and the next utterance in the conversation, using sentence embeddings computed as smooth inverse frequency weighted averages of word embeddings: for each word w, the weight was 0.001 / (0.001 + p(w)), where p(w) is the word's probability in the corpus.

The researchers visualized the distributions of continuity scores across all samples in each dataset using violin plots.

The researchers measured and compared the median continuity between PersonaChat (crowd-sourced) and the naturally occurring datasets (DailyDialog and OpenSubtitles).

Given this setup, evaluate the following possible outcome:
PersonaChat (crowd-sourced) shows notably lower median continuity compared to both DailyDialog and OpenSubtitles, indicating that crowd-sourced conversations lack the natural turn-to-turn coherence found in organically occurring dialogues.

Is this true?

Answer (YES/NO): YES